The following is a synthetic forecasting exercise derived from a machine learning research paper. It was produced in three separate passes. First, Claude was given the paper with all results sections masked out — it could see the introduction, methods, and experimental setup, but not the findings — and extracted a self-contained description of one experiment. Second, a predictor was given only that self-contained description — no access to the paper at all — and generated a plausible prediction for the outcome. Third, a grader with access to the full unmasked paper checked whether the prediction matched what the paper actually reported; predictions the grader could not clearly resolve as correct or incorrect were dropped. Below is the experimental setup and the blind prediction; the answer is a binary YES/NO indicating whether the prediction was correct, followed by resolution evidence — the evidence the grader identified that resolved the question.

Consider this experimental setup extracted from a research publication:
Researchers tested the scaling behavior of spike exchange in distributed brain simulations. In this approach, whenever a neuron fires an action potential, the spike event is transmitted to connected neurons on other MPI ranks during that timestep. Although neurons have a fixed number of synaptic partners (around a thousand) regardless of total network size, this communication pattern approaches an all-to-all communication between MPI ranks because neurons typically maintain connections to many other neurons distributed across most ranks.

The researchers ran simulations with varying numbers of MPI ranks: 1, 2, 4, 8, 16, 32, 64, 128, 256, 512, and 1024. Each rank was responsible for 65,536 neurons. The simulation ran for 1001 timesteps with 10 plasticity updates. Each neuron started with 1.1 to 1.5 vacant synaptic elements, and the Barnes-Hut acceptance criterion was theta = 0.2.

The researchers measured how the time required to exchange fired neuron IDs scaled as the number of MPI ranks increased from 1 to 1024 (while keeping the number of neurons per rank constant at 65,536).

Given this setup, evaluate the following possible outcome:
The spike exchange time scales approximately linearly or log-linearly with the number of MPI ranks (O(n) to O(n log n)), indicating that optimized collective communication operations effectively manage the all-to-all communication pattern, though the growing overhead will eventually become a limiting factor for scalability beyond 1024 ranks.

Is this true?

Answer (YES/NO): NO